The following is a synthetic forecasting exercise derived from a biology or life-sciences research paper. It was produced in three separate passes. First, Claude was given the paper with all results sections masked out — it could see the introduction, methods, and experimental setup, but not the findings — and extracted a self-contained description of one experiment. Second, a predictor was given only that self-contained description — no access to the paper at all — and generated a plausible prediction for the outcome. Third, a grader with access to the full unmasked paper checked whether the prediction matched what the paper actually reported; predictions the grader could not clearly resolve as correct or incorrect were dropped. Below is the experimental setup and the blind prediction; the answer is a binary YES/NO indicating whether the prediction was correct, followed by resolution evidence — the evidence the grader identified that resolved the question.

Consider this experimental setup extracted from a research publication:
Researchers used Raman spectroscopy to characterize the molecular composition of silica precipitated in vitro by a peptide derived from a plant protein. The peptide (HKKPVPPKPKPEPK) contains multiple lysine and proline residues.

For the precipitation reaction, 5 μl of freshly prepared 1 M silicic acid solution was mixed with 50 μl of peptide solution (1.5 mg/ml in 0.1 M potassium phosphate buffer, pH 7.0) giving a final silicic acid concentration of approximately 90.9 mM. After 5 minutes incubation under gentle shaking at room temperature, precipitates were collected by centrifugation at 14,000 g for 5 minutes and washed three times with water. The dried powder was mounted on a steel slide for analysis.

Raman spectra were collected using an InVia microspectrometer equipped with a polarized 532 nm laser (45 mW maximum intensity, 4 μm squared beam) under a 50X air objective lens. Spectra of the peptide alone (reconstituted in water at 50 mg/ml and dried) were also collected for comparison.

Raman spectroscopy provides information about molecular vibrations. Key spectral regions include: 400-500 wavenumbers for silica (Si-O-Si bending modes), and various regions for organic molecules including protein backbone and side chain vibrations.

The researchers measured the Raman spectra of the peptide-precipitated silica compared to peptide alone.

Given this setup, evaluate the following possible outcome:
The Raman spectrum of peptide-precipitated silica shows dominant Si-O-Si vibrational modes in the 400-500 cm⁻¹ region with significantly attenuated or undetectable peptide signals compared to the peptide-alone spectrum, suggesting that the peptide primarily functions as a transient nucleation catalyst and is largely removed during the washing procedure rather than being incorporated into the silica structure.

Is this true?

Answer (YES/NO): NO